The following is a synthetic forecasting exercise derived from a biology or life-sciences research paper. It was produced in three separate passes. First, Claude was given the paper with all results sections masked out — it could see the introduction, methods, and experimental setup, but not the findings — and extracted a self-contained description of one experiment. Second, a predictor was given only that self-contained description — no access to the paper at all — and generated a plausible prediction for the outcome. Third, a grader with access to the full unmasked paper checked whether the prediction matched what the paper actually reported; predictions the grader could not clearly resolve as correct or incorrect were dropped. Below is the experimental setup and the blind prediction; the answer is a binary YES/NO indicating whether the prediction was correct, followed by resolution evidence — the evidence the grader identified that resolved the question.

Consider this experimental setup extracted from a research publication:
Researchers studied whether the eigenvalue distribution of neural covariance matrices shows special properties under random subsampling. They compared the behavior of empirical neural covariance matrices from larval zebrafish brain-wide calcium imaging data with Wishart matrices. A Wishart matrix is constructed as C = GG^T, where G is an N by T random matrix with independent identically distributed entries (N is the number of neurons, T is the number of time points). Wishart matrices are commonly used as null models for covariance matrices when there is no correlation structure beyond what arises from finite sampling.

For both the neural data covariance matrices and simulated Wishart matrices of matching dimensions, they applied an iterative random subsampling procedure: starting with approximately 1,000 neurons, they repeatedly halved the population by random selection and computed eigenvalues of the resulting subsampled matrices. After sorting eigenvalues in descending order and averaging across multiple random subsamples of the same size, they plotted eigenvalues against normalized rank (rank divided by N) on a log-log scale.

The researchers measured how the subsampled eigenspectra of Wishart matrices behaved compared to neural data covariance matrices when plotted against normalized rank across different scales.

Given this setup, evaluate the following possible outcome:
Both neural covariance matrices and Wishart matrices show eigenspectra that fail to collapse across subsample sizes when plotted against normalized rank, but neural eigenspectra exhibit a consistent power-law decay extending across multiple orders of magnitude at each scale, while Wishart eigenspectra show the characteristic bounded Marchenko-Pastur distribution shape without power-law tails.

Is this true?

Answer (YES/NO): NO